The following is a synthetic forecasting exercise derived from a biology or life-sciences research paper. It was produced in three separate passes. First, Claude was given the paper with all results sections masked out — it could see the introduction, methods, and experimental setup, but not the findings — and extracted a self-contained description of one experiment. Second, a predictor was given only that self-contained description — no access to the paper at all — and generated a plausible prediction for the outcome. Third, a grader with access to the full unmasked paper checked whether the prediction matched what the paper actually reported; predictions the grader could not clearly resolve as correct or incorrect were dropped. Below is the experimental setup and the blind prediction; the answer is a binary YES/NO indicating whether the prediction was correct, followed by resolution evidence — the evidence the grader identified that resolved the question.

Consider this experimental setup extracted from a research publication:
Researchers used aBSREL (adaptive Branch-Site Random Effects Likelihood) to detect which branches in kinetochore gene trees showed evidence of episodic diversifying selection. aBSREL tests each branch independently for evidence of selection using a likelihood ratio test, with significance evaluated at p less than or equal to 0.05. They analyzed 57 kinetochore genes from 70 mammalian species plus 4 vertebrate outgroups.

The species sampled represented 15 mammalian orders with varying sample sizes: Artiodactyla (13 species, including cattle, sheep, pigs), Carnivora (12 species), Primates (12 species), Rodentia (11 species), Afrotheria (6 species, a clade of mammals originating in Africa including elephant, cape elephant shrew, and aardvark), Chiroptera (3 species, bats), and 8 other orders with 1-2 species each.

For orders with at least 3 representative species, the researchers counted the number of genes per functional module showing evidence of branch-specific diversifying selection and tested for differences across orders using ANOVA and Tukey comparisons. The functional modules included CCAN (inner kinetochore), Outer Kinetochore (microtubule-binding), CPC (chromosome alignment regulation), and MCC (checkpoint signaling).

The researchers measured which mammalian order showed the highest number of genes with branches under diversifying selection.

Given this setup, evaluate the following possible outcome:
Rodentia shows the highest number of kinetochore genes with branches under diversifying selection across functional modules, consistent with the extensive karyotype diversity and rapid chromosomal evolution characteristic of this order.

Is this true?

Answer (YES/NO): NO